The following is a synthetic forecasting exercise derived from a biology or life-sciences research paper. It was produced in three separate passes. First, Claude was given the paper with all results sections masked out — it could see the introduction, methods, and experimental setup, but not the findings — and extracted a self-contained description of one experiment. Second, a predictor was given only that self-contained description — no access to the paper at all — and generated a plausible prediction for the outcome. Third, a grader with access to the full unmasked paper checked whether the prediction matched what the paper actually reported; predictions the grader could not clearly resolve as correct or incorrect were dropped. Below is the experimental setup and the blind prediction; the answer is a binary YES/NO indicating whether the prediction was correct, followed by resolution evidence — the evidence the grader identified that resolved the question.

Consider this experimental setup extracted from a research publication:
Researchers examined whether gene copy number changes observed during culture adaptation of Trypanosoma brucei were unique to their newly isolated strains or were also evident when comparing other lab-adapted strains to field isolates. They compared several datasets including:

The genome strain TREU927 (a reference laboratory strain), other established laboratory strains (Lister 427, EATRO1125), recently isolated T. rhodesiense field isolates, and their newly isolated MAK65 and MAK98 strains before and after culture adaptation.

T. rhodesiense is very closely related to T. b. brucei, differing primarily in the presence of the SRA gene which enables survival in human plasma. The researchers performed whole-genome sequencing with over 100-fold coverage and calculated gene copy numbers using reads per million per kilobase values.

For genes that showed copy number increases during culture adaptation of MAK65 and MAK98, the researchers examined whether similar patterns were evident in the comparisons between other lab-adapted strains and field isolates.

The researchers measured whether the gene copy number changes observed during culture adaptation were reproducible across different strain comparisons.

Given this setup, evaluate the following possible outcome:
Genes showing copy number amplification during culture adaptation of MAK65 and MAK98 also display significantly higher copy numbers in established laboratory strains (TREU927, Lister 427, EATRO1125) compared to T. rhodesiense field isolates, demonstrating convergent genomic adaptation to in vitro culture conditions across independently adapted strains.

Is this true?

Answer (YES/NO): YES